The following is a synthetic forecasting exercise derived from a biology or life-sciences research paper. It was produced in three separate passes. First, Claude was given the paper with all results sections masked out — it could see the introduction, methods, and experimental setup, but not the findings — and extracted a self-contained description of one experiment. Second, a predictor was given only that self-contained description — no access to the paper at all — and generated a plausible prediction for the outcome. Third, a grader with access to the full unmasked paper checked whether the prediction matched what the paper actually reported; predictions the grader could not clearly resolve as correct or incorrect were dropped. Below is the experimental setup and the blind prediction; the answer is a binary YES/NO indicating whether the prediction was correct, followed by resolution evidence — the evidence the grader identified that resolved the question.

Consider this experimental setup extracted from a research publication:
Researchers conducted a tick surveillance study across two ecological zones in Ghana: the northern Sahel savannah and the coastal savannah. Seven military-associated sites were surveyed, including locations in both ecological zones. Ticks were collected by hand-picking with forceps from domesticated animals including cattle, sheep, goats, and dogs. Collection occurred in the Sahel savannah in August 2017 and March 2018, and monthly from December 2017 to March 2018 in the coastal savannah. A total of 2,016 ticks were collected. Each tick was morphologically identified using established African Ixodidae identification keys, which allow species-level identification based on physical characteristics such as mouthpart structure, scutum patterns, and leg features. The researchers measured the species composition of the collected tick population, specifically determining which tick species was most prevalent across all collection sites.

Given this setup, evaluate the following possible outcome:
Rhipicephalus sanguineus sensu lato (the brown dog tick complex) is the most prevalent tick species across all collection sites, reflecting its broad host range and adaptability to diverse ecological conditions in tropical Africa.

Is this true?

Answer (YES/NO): NO